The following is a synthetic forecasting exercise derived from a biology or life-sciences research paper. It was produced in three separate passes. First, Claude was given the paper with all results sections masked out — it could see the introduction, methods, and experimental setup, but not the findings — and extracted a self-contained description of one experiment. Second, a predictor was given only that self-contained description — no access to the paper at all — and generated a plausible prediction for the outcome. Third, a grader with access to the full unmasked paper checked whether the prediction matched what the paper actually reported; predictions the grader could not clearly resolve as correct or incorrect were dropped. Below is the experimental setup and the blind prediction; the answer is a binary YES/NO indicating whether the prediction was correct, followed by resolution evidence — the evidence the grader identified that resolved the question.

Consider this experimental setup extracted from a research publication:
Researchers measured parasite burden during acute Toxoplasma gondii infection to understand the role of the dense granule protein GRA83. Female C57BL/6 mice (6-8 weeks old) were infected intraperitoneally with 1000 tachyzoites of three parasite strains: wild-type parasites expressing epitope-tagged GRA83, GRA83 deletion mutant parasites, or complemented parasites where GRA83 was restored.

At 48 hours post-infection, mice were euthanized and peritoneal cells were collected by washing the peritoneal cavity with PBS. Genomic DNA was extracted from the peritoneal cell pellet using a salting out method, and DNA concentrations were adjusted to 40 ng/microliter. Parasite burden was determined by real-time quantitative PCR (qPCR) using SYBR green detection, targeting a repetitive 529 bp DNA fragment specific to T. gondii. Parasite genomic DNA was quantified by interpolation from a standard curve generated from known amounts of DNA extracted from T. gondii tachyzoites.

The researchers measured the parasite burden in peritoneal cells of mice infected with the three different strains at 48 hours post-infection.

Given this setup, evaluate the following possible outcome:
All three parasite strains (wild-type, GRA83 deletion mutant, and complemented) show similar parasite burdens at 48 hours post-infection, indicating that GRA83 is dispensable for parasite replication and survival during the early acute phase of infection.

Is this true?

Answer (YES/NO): NO